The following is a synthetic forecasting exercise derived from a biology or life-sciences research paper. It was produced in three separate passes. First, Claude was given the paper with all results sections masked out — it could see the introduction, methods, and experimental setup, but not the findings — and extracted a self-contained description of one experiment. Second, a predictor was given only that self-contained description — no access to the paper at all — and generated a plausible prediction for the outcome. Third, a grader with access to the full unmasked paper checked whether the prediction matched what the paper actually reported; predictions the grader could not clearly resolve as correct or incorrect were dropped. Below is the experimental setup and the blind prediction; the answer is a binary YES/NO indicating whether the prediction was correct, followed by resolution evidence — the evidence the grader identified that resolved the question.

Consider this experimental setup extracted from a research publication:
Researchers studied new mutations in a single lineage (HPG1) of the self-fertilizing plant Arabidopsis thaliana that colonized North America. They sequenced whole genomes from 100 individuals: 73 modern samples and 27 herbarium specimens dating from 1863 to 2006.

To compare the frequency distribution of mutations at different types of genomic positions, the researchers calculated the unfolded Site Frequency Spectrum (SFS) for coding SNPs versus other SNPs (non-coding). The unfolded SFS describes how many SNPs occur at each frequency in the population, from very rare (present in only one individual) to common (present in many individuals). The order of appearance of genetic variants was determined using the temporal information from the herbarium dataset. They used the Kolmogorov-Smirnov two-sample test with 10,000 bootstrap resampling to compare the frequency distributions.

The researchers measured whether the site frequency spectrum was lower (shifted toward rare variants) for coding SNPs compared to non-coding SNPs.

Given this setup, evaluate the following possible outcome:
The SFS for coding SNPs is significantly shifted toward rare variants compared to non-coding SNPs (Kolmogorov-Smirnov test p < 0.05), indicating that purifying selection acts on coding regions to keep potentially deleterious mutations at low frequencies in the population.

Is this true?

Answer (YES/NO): YES